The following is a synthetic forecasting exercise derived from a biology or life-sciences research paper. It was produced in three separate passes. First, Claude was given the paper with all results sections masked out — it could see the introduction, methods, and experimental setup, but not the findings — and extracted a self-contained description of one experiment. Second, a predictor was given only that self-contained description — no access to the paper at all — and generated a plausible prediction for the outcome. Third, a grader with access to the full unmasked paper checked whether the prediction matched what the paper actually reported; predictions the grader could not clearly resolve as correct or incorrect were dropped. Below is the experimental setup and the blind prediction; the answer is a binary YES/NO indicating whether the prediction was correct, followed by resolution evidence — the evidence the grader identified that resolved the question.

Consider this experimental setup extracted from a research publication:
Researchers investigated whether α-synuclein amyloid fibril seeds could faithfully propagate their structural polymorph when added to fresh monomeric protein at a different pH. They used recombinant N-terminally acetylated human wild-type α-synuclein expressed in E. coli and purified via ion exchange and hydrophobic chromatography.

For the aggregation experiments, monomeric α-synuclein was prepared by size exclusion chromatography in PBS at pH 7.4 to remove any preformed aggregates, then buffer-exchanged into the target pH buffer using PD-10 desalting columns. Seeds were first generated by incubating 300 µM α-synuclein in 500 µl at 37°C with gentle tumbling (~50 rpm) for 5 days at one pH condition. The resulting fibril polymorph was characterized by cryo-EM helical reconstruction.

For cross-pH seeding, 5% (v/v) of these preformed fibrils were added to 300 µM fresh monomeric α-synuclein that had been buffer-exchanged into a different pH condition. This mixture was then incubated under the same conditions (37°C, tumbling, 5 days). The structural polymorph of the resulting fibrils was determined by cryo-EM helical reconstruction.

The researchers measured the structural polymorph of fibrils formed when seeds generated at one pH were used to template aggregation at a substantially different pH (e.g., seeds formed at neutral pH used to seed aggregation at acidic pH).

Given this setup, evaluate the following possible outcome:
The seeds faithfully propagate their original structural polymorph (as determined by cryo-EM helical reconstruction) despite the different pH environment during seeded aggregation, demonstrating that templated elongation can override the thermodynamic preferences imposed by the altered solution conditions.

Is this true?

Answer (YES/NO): NO